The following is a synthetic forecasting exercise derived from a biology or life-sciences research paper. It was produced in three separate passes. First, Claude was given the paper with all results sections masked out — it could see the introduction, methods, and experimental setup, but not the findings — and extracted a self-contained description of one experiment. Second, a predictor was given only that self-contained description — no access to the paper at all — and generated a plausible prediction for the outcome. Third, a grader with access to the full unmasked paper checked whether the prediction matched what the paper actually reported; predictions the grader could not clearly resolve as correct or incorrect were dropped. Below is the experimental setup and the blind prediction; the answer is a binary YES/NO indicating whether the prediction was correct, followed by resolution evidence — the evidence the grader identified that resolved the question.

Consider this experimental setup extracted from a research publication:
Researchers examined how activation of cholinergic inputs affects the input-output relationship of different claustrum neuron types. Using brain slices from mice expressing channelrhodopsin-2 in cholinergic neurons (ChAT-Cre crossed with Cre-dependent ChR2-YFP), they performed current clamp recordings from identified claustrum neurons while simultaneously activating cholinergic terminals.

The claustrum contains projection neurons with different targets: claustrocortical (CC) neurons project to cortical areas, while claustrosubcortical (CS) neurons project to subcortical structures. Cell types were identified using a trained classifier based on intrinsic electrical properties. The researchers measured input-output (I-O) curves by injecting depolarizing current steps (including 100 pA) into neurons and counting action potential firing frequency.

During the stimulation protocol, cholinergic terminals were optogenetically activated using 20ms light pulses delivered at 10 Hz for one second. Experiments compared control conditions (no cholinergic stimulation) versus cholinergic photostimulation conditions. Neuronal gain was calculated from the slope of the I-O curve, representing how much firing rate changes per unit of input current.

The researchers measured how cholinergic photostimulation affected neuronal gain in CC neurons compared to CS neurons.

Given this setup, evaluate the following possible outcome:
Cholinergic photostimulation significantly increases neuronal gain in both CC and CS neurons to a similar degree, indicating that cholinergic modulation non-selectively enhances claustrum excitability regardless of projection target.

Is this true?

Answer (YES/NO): NO